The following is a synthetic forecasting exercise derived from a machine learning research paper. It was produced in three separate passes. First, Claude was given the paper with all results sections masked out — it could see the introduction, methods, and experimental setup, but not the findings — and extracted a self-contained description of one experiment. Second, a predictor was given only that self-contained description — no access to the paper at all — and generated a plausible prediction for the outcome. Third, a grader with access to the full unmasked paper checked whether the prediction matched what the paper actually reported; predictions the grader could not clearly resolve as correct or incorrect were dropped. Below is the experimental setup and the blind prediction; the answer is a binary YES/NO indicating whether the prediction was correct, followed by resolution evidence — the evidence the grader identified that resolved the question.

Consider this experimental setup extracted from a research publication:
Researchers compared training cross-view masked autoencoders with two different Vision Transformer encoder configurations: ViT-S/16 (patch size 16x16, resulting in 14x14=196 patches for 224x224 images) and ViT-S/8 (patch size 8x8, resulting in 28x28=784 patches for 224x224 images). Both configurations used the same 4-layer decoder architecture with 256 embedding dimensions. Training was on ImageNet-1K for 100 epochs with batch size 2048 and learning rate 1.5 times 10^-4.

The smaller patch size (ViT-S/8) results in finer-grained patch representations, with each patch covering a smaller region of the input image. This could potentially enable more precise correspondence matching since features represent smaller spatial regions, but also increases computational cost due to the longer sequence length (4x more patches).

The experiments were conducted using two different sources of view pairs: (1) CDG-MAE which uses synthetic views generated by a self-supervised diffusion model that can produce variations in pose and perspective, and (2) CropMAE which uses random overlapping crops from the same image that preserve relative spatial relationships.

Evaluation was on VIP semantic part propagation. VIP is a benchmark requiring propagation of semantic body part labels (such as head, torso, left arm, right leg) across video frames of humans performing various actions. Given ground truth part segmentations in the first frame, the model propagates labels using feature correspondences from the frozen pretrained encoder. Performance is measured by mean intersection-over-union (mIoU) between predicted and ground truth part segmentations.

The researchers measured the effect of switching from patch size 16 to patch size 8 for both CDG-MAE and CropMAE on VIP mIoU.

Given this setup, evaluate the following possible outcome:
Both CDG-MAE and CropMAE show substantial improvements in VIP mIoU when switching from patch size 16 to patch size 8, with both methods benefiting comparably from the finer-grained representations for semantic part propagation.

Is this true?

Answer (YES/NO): NO